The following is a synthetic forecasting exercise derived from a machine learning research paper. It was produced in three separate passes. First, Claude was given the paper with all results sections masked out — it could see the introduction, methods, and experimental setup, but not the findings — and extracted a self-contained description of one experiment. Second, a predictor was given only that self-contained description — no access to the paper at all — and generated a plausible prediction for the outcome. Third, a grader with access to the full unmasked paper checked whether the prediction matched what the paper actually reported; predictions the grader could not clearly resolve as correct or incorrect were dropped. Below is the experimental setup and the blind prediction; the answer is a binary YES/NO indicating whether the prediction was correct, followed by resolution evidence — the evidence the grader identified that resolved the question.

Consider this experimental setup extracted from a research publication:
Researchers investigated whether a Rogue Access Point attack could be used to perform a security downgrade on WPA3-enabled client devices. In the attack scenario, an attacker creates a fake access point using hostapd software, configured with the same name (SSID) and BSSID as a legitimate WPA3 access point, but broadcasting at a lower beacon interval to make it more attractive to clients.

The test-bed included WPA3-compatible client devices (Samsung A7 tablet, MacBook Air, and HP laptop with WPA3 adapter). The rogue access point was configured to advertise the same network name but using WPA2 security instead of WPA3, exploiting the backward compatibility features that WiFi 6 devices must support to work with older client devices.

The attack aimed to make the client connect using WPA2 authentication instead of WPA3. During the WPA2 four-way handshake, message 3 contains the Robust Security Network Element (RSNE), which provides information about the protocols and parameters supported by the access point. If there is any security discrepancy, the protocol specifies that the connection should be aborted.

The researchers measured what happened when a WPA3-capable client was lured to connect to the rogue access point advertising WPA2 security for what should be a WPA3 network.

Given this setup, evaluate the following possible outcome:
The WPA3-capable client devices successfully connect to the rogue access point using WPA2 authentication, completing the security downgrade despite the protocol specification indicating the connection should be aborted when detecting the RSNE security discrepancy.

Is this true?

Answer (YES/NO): NO